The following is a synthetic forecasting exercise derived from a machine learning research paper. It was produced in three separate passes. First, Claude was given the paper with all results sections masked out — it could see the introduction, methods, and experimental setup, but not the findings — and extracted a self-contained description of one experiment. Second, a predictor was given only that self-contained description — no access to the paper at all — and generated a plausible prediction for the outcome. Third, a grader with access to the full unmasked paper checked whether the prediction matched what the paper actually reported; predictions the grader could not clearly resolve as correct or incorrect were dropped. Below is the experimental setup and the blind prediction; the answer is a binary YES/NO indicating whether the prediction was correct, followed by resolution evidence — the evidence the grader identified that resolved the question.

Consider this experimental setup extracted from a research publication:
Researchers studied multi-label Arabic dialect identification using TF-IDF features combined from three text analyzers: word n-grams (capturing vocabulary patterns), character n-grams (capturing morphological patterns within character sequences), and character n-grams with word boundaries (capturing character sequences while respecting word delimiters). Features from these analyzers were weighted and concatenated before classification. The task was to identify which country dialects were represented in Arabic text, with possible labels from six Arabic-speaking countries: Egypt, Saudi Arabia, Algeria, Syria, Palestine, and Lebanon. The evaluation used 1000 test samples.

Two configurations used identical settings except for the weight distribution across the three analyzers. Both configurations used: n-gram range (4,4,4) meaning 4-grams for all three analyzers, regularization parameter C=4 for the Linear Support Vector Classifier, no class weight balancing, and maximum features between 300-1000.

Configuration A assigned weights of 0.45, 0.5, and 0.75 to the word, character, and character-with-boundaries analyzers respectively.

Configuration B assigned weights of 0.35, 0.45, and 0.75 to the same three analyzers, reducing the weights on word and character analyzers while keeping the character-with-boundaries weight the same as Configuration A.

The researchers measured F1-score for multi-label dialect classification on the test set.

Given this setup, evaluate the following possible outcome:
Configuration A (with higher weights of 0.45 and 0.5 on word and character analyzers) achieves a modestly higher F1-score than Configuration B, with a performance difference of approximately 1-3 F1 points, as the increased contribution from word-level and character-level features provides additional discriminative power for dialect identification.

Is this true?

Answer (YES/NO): NO